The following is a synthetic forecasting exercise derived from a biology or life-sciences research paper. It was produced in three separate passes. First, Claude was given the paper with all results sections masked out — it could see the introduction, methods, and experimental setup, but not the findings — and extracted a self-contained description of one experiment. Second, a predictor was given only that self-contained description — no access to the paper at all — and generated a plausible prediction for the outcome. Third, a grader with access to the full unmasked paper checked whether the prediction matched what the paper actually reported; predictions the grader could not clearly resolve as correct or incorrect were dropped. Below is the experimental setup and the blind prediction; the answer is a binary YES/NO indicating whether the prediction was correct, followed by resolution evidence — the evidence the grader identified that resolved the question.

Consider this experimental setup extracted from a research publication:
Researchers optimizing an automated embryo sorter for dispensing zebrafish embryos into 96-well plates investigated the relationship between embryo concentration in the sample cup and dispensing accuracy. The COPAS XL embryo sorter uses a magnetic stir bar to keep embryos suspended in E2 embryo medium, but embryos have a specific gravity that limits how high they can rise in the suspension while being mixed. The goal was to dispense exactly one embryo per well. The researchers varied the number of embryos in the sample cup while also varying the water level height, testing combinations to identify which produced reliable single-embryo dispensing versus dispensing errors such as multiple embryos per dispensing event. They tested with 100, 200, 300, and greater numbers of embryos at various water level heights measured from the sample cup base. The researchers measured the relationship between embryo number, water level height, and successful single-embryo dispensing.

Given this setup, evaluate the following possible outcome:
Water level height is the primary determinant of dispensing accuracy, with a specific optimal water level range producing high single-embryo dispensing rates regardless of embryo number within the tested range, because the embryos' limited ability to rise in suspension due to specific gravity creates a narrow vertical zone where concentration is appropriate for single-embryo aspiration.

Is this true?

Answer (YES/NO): NO